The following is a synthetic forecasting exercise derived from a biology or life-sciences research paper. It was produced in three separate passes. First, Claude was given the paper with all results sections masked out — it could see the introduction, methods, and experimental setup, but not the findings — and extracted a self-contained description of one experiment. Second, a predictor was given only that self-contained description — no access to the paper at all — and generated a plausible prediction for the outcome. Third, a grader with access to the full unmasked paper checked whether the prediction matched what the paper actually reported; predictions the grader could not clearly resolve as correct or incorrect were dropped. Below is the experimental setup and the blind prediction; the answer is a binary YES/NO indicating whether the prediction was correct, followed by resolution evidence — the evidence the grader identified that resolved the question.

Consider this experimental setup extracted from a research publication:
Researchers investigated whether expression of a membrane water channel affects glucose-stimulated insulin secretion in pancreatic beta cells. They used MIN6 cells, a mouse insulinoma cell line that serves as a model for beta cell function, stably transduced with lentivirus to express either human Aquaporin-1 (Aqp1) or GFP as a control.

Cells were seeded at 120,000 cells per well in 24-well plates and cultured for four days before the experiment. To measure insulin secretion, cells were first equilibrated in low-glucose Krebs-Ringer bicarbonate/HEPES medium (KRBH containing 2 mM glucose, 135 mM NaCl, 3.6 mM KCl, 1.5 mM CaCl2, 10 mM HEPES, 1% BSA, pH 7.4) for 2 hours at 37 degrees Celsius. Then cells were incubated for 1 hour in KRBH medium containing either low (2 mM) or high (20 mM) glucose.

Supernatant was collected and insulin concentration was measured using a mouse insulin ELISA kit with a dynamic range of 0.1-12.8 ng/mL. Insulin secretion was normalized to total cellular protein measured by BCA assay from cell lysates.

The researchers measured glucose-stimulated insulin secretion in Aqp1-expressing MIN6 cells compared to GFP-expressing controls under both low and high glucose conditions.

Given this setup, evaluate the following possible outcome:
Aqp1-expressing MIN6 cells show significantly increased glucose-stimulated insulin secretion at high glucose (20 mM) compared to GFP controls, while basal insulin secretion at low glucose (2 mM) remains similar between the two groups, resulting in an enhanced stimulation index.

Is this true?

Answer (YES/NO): NO